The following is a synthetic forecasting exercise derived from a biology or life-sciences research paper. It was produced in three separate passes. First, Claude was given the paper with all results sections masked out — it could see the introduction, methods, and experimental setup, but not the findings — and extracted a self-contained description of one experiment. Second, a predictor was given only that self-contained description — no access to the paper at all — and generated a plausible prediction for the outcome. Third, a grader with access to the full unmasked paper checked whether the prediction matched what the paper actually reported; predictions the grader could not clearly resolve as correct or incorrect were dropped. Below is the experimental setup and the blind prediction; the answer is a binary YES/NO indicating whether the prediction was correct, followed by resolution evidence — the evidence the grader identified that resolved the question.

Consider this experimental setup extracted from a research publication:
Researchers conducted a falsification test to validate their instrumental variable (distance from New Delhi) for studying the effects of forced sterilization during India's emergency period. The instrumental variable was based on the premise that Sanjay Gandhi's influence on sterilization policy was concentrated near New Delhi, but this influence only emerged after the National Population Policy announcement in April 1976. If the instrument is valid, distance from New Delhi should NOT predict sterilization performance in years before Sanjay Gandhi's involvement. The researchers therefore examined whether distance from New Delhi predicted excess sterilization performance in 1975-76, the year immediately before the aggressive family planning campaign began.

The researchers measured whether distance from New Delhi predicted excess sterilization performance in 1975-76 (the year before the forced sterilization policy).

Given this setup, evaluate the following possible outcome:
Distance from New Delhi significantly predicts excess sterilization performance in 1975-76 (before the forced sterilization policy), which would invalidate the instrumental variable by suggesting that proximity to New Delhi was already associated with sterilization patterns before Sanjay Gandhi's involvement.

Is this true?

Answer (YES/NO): NO